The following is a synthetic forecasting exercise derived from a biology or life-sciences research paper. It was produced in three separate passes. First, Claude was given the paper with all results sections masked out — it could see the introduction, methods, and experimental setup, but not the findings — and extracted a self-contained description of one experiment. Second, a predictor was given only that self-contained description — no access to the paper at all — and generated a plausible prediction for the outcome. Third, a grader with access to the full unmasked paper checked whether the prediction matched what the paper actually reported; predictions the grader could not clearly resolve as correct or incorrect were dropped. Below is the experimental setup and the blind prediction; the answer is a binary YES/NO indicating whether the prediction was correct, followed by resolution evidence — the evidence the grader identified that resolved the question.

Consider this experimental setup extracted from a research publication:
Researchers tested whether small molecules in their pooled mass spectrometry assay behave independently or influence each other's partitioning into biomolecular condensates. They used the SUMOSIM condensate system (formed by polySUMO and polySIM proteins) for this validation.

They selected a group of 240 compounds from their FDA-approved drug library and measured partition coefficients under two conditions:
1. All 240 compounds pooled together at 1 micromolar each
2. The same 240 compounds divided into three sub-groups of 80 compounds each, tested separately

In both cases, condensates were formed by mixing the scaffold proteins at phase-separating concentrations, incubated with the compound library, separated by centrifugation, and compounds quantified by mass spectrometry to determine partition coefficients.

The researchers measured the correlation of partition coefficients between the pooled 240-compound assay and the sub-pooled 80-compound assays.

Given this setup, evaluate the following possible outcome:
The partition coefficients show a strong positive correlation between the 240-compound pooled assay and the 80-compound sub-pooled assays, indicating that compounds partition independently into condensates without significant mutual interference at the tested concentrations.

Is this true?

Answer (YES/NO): YES